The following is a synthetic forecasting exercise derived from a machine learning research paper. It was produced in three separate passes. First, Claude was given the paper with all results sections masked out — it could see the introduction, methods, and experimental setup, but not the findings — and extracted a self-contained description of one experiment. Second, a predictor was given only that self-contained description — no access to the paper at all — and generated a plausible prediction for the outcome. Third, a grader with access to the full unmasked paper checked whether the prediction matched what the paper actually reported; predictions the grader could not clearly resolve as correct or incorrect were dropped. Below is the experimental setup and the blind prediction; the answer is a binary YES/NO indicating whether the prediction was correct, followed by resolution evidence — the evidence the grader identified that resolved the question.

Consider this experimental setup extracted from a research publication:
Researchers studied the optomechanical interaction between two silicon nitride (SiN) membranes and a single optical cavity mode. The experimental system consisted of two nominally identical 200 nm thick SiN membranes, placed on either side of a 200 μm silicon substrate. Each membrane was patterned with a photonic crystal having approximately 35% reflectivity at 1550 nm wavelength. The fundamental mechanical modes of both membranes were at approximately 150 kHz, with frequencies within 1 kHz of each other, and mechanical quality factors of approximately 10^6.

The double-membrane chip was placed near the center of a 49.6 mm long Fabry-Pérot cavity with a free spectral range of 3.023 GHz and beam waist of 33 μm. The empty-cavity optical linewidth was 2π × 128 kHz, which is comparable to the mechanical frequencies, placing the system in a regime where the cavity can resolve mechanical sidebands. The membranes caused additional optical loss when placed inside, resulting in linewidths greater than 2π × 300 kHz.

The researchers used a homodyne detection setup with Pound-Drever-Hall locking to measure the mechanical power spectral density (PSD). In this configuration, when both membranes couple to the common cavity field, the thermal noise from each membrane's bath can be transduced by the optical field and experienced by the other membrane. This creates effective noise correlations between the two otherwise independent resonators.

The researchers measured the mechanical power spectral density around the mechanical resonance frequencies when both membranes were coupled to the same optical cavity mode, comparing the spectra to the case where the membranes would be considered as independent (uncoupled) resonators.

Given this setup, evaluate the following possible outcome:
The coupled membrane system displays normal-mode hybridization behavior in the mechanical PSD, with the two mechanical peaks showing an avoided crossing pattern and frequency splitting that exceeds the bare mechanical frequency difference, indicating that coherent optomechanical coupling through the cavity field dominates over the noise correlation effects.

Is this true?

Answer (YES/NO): NO